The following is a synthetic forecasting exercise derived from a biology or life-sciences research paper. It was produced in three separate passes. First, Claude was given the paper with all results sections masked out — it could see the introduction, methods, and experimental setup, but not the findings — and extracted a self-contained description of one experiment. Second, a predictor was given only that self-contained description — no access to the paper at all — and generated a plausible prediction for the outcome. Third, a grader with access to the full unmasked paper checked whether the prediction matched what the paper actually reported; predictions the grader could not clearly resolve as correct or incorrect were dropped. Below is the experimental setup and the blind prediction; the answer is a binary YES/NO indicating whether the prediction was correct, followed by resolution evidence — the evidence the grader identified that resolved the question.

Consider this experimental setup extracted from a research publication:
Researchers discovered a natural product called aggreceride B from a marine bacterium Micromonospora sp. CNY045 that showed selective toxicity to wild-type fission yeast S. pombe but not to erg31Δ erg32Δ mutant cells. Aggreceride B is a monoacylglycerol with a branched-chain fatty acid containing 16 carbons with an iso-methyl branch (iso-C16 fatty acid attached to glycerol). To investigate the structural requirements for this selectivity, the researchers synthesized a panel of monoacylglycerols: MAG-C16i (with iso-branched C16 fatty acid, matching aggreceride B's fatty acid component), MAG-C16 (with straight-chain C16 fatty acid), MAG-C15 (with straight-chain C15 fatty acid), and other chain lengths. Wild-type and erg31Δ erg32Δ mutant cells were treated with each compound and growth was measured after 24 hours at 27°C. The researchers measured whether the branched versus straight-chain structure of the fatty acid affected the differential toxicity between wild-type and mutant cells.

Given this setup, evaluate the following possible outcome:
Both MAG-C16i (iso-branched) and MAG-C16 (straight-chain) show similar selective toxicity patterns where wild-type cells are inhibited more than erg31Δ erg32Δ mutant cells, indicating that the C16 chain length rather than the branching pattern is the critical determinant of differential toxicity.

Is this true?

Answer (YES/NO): NO